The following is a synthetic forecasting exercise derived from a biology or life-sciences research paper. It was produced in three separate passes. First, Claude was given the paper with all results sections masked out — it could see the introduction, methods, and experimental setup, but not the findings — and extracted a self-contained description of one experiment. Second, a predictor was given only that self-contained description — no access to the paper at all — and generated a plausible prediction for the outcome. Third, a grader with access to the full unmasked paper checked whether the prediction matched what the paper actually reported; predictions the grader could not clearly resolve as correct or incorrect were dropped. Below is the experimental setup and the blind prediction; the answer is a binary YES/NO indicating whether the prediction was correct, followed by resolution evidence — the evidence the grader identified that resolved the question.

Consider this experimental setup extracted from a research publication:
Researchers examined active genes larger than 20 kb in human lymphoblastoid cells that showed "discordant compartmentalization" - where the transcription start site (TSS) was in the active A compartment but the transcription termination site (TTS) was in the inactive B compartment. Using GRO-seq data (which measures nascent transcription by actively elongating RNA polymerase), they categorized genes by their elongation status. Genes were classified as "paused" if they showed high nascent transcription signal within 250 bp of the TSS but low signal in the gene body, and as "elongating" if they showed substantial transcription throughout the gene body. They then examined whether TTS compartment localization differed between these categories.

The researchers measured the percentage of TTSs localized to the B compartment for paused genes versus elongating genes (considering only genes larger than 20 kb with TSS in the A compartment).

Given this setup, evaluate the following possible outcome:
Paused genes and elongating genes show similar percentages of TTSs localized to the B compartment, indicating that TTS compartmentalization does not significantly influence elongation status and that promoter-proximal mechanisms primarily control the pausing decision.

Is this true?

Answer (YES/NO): NO